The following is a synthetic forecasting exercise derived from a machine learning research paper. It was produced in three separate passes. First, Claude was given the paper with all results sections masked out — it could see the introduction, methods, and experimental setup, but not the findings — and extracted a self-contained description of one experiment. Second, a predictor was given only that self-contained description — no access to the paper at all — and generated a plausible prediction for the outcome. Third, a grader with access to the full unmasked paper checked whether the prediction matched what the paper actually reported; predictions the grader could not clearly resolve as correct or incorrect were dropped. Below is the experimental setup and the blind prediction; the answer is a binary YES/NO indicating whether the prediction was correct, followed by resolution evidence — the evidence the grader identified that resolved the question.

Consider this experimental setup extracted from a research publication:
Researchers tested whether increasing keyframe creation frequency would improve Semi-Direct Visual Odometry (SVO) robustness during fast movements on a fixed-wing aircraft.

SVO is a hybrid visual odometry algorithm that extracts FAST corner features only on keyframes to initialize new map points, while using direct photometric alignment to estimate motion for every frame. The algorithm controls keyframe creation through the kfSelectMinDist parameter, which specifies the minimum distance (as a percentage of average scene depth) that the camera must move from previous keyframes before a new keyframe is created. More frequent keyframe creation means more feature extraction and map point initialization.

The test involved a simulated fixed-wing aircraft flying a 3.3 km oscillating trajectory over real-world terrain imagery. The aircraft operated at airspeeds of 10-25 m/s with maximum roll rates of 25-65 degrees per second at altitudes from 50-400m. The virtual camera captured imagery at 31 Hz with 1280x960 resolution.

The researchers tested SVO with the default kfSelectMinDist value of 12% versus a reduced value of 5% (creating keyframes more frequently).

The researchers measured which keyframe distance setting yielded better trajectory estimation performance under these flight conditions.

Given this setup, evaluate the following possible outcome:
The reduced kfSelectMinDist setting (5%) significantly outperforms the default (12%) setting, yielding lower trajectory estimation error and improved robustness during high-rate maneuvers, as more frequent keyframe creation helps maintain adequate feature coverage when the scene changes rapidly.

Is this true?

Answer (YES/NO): NO